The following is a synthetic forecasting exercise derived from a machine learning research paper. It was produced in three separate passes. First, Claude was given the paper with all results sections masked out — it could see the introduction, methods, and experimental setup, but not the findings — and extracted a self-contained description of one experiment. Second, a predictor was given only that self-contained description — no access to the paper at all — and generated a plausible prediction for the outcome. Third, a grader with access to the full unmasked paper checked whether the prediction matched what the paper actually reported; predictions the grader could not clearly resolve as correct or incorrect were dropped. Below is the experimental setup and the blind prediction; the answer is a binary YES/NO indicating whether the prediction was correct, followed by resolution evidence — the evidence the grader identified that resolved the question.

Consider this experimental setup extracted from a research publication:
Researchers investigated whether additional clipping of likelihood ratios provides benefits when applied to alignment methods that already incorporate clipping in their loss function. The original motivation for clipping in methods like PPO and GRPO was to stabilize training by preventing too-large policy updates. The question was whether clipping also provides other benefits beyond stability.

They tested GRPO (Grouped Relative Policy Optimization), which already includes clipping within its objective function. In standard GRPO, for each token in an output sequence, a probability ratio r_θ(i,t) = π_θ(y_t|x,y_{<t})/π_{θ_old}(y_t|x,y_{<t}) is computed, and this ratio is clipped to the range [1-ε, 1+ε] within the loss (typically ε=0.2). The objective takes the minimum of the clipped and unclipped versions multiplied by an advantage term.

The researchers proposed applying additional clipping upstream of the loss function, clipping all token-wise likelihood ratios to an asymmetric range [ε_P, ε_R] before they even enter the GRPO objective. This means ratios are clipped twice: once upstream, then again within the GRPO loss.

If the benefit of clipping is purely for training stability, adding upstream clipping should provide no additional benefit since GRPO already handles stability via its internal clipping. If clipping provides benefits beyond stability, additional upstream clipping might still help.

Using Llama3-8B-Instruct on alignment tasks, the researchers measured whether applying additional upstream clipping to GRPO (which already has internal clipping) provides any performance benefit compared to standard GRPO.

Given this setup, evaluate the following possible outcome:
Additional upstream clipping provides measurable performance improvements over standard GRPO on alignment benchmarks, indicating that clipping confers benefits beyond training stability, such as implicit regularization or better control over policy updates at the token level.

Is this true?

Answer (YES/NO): YES